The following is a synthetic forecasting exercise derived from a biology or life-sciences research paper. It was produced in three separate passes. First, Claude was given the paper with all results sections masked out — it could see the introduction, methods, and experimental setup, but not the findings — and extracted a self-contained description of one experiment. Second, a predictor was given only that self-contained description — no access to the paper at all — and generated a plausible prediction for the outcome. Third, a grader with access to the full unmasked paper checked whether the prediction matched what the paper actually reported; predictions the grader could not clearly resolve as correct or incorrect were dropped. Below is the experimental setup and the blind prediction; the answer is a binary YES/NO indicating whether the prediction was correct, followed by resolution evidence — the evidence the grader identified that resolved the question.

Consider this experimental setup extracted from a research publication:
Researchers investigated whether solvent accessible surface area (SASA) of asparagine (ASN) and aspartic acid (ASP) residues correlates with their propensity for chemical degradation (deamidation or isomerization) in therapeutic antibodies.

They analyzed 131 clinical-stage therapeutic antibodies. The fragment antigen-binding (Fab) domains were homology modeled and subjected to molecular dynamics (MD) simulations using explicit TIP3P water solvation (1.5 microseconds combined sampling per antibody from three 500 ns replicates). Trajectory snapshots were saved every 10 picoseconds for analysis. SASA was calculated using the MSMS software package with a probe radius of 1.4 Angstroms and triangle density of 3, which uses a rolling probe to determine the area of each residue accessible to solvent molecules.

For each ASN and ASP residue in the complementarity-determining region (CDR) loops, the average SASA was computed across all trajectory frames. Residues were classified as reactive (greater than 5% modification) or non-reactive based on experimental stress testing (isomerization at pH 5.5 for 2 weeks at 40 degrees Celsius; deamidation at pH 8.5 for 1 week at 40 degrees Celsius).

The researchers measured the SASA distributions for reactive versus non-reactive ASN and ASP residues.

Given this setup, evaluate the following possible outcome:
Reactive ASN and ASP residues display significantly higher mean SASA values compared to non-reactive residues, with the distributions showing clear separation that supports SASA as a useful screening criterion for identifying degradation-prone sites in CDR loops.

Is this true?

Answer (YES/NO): NO